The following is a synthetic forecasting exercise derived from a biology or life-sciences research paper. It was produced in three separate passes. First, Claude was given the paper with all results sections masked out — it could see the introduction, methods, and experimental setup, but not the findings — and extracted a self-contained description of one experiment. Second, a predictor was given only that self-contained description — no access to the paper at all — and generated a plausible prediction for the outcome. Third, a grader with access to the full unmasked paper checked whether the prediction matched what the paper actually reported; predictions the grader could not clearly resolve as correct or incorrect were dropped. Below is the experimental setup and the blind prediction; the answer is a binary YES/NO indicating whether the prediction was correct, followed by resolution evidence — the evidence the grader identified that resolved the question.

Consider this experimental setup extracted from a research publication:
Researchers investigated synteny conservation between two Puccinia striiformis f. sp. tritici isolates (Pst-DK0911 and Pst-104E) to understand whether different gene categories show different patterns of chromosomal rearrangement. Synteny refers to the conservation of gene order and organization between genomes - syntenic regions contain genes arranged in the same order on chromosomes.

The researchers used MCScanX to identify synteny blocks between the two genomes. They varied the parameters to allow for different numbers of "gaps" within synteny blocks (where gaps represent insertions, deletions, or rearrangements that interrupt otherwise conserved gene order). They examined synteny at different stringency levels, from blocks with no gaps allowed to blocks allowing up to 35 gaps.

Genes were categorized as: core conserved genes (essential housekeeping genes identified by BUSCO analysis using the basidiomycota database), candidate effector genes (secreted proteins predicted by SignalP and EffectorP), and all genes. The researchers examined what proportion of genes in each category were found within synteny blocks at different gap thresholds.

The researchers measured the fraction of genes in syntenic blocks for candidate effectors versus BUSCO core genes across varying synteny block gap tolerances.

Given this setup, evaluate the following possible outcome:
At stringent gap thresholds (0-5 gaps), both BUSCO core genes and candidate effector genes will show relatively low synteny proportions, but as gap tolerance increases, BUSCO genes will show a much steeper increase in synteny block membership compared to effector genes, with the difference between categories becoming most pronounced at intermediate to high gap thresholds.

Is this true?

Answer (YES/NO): NO